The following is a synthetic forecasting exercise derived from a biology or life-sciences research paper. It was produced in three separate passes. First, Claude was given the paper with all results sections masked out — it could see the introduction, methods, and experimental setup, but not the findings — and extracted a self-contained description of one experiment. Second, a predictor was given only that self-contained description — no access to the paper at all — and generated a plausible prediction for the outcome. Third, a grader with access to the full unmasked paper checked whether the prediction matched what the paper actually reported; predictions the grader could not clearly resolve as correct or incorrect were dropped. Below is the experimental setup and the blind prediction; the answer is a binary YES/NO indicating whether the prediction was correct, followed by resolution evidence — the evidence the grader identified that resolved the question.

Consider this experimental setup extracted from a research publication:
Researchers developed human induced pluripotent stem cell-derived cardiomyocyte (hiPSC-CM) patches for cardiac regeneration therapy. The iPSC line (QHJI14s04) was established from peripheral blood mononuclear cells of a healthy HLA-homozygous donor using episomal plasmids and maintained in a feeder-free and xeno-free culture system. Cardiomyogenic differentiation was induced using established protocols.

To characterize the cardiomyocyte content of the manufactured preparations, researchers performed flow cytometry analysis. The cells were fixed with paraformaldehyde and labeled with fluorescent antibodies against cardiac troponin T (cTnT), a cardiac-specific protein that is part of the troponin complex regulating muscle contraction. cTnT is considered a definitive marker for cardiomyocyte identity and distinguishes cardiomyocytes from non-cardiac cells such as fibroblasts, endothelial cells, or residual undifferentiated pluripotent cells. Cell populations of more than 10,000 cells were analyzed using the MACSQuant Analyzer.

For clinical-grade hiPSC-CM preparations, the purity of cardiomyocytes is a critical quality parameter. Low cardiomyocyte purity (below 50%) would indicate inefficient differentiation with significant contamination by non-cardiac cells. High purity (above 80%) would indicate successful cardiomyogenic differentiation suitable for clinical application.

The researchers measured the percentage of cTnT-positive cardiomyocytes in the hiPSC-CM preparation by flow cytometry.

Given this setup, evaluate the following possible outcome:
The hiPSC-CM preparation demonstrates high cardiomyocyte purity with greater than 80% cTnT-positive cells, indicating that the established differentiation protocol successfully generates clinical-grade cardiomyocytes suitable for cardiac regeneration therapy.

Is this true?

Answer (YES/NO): NO